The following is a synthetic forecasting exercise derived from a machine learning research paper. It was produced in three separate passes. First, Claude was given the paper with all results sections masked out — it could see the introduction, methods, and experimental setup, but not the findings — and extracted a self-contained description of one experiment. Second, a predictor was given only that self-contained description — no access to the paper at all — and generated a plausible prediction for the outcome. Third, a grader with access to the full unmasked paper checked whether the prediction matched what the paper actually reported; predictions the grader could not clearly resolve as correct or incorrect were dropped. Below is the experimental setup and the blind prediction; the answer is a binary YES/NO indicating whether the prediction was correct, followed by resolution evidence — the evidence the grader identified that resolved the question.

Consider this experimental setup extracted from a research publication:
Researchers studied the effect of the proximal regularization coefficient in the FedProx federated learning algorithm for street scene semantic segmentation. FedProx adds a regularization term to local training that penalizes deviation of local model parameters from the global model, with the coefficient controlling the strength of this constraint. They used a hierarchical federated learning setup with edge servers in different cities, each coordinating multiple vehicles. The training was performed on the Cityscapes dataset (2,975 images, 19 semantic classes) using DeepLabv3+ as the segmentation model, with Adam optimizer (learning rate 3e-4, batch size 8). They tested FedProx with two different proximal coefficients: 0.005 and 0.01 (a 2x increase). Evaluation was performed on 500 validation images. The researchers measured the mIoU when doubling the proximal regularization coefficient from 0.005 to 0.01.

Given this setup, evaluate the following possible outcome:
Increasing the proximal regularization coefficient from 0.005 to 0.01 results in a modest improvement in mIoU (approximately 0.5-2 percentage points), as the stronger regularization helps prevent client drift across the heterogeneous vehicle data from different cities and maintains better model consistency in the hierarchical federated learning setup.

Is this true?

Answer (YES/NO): NO